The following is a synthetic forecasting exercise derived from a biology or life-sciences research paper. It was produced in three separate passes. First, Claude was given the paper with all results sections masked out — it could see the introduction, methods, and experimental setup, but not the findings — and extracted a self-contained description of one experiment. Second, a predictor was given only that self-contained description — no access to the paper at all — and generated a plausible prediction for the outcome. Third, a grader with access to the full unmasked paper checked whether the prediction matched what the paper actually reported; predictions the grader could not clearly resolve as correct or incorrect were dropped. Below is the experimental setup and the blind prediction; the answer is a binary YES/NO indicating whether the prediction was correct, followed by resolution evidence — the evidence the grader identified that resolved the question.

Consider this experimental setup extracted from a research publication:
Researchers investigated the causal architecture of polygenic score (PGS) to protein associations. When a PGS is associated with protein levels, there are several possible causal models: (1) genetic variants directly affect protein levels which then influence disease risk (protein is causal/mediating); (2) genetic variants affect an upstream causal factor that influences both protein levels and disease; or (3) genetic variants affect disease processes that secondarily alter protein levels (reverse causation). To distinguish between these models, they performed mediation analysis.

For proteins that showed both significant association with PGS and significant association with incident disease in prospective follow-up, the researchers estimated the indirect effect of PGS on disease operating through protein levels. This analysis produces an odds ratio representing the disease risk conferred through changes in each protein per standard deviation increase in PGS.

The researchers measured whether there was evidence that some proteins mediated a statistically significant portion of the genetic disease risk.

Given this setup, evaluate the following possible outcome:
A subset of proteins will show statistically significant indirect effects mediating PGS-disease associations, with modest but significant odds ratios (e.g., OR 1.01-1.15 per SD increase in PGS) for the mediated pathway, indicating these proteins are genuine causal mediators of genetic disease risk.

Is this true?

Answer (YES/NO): YES